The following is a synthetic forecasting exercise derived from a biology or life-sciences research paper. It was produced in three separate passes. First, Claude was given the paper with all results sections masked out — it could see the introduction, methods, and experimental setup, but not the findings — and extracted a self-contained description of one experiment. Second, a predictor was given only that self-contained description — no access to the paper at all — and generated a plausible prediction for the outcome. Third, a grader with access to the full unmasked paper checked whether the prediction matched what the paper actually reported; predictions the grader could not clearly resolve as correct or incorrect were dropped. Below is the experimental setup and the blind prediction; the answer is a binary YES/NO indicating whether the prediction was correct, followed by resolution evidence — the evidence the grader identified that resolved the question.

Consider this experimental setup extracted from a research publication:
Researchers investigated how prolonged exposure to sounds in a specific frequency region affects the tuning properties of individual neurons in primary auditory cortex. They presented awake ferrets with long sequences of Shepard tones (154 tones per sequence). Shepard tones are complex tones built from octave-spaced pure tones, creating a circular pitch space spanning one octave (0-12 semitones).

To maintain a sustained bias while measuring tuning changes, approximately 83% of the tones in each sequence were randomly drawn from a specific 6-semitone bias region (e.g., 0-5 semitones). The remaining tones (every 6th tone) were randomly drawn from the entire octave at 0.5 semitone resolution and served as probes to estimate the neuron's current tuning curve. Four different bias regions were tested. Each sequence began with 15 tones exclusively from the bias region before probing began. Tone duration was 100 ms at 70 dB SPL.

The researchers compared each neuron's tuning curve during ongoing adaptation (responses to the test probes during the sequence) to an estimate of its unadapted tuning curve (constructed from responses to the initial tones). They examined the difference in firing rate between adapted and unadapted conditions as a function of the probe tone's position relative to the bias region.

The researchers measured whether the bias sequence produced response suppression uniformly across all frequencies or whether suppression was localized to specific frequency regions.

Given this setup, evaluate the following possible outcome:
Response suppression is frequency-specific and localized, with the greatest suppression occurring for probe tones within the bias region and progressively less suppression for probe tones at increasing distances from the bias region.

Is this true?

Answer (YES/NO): YES